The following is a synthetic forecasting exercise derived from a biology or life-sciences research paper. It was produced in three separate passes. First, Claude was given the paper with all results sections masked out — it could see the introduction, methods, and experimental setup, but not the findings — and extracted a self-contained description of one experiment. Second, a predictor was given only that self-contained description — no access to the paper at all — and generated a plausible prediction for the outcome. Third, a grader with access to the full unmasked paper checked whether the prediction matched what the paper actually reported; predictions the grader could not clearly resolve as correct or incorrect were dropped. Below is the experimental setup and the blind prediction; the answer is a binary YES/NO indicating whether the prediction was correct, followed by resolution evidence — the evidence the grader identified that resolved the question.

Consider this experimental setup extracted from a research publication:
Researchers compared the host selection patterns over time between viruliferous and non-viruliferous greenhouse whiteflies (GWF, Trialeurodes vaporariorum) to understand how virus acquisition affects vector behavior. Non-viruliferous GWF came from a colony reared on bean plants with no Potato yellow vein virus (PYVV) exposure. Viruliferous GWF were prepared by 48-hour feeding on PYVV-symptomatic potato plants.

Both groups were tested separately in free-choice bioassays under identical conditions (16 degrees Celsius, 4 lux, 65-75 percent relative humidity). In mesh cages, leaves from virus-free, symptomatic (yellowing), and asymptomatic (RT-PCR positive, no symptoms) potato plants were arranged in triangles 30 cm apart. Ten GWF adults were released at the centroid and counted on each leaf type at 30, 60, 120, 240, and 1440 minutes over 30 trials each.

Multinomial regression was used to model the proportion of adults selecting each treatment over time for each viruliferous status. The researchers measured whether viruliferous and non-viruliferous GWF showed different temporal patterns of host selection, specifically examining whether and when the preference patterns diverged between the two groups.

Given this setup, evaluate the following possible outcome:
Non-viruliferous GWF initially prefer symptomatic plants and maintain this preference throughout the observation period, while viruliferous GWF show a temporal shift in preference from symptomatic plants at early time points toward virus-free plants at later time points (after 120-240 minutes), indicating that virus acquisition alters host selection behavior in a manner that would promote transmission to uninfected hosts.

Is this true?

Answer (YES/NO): NO